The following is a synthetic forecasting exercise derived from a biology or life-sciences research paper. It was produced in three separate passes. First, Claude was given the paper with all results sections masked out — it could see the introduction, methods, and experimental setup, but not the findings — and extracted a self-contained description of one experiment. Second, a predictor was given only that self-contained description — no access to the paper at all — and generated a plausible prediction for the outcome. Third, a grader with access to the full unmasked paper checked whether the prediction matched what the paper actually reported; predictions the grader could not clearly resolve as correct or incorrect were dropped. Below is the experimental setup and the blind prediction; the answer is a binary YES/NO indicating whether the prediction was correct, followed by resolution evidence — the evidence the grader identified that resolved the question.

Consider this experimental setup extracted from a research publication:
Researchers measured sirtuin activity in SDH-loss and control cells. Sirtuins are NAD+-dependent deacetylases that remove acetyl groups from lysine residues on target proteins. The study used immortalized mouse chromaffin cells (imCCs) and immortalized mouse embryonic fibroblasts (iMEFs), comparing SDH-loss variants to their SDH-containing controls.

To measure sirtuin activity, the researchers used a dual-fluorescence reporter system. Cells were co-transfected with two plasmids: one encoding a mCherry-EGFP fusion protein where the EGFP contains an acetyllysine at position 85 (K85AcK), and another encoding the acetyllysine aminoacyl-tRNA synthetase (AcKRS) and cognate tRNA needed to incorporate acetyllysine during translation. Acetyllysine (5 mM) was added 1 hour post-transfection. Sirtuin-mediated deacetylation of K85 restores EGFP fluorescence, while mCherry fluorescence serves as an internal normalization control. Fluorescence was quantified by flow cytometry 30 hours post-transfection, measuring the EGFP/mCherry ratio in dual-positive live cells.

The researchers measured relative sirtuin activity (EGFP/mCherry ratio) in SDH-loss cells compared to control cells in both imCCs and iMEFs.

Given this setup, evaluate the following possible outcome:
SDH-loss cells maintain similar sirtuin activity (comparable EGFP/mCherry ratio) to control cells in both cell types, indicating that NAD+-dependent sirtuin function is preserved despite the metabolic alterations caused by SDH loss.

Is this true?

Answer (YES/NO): NO